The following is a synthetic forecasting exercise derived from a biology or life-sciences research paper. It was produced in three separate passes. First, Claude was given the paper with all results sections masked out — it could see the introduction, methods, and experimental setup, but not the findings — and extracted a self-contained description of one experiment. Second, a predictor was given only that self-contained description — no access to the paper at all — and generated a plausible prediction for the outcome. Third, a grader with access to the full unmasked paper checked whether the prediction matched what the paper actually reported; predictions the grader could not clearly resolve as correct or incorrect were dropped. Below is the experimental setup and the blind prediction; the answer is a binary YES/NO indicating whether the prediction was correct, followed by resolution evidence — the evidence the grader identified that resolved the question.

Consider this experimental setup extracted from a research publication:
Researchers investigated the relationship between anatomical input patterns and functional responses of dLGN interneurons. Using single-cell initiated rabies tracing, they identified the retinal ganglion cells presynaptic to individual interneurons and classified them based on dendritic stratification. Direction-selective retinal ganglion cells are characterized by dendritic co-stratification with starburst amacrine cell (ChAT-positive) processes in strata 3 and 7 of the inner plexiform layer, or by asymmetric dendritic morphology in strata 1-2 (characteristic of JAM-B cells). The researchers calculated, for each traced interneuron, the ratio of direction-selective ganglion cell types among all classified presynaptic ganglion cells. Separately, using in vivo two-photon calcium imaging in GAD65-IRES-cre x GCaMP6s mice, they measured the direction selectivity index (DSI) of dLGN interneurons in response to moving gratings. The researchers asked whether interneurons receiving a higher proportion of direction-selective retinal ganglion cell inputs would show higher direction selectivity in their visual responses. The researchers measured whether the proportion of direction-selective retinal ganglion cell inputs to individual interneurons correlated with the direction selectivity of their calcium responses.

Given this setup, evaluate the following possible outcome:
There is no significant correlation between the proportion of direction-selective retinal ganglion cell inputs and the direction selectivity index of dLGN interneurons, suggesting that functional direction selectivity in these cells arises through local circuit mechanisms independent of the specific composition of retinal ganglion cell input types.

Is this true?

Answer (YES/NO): NO